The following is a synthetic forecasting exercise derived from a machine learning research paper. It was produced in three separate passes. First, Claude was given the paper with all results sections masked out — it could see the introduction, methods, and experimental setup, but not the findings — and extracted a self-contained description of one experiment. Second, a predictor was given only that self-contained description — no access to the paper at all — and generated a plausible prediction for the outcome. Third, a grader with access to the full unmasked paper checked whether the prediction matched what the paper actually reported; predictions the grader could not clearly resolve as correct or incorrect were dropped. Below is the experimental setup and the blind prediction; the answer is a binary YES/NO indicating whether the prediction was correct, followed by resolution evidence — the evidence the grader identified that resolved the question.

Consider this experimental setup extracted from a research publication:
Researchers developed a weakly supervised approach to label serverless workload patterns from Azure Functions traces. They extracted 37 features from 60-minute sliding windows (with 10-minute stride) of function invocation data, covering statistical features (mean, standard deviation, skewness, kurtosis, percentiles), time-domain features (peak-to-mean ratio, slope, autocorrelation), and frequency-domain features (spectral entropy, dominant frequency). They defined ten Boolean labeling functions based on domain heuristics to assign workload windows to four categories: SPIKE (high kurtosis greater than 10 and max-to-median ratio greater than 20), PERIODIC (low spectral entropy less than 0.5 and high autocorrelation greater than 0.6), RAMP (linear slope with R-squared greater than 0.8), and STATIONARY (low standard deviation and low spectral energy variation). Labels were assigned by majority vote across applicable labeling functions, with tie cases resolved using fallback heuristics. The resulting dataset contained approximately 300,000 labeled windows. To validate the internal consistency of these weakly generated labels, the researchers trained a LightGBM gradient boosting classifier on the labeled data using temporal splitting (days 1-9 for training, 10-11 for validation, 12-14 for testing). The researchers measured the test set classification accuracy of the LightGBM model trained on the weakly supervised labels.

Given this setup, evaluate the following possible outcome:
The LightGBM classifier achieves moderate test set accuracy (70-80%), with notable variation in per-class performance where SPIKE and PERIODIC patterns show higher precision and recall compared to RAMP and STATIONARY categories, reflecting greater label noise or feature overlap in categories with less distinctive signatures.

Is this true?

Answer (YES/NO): NO